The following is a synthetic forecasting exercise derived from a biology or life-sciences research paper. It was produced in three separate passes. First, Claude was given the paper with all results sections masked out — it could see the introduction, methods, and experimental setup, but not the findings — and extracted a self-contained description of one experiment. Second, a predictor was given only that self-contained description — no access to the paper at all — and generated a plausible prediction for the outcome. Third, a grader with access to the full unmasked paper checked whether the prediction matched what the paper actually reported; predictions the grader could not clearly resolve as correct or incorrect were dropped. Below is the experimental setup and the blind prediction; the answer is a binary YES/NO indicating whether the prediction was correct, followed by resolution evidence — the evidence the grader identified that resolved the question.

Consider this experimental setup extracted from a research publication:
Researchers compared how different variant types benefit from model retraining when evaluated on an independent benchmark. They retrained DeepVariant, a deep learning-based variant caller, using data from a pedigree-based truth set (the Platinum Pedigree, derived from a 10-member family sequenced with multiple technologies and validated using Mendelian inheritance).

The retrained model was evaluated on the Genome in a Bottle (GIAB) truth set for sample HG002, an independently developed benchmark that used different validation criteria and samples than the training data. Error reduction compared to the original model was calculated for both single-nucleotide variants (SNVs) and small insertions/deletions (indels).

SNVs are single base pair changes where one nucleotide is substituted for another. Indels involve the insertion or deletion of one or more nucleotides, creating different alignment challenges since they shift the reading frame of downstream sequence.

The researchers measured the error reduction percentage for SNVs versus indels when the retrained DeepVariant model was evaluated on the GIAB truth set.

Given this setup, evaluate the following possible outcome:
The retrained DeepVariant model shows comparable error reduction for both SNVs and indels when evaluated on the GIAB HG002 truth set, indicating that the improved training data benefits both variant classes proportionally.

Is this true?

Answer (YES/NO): NO